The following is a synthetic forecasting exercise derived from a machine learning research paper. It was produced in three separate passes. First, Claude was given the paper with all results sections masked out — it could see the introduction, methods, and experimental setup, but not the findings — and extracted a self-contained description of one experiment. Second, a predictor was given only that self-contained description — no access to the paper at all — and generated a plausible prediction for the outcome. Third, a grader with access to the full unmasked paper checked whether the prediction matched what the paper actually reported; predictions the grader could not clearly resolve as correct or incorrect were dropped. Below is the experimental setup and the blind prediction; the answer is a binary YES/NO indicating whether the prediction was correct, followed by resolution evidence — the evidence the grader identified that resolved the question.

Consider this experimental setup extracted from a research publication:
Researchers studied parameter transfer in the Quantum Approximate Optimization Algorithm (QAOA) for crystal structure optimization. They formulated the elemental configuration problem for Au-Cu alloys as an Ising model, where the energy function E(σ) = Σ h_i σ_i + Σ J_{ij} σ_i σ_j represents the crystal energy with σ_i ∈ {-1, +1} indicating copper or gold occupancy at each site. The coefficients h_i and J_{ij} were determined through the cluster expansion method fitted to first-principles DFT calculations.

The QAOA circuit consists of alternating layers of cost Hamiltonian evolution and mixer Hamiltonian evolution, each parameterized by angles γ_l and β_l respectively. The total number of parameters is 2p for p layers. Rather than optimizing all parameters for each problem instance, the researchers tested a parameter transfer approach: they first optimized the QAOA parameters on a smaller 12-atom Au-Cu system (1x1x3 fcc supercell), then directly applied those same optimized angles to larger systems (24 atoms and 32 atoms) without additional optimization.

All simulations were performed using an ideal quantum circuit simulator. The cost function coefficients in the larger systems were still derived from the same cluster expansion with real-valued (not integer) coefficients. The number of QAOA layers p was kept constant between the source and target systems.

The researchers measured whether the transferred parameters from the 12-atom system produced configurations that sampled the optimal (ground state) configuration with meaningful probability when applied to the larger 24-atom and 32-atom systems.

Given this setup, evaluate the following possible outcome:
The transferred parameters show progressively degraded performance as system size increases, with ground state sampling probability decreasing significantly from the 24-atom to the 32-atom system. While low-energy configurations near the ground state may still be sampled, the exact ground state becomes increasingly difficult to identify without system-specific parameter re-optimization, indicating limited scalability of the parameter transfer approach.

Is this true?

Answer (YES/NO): YES